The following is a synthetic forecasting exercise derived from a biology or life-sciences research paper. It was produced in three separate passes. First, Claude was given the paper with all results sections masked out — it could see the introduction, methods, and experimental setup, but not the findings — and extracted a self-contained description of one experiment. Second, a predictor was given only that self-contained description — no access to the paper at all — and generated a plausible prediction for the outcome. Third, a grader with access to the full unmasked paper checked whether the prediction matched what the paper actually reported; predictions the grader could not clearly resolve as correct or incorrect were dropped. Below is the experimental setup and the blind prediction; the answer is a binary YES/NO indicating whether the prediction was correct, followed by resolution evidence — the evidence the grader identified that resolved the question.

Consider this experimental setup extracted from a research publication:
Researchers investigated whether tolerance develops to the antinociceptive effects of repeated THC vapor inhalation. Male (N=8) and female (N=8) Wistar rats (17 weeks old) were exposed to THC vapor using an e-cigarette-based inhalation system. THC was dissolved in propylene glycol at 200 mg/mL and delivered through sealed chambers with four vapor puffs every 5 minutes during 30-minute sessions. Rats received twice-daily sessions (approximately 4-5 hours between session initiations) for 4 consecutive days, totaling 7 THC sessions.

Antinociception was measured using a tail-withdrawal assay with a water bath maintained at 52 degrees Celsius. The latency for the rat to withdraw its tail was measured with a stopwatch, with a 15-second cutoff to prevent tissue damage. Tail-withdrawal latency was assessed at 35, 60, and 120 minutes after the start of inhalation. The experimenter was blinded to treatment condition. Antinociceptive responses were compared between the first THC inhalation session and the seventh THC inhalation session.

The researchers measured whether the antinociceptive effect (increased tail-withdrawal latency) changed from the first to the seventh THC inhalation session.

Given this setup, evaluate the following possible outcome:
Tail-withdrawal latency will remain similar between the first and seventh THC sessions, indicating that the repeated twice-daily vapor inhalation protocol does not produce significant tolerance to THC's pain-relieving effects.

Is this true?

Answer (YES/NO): NO